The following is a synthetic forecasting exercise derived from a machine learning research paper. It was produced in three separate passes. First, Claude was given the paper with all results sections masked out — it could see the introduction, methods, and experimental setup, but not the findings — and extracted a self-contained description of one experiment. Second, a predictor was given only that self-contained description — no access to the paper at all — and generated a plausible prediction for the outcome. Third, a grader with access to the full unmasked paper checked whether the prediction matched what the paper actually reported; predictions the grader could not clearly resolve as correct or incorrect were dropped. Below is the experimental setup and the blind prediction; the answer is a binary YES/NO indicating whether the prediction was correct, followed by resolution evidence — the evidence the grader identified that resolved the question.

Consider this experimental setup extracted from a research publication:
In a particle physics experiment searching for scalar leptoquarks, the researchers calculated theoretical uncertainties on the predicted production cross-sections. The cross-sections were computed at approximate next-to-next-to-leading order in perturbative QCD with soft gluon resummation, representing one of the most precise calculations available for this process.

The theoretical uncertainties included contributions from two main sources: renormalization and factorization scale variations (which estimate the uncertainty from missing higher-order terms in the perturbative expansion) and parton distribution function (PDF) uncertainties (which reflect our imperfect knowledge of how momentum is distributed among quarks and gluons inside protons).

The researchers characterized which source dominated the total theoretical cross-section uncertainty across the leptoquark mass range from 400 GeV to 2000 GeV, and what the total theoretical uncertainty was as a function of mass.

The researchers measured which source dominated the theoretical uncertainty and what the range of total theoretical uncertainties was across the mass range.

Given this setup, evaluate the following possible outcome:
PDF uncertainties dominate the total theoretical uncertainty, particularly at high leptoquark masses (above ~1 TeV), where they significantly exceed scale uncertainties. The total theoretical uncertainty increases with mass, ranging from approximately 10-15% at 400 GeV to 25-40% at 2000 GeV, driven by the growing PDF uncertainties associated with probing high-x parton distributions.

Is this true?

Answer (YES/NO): NO